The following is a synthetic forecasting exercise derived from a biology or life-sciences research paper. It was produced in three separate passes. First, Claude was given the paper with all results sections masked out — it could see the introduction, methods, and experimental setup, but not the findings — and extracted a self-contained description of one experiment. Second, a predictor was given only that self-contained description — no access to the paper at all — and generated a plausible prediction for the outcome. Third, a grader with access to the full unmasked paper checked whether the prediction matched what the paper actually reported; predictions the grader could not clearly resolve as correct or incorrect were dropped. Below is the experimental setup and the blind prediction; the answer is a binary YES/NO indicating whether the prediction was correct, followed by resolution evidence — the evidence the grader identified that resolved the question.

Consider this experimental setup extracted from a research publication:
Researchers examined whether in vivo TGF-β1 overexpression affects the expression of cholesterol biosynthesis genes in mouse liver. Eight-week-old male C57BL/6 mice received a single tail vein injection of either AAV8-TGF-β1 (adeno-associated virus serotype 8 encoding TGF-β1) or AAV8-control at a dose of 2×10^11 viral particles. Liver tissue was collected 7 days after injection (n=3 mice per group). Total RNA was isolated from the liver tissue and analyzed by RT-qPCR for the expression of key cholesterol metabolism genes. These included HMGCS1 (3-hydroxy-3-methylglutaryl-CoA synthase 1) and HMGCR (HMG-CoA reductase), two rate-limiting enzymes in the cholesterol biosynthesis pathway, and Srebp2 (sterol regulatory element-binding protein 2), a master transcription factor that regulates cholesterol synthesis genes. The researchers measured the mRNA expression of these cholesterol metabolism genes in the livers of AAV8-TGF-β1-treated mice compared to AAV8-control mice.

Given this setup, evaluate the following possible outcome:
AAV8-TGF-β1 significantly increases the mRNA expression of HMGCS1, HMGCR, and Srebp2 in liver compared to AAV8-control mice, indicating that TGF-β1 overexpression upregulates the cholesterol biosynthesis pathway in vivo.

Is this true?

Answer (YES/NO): NO